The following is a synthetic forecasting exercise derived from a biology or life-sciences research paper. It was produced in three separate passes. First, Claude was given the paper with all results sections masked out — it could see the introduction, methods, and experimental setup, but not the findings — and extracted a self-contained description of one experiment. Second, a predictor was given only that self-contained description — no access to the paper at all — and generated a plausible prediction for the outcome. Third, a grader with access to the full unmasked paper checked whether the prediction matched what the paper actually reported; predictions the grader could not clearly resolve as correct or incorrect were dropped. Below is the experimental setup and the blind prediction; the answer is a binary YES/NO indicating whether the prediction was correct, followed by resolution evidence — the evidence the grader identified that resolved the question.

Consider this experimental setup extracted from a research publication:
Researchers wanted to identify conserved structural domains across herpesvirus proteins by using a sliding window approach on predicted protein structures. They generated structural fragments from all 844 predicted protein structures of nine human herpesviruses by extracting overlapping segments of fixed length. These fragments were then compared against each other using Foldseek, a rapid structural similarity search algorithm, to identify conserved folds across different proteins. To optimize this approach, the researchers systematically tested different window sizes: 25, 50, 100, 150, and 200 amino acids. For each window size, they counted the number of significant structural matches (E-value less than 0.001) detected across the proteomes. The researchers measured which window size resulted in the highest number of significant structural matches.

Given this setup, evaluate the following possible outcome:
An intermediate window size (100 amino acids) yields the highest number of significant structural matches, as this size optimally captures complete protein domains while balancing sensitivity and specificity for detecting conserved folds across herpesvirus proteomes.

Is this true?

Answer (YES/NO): NO